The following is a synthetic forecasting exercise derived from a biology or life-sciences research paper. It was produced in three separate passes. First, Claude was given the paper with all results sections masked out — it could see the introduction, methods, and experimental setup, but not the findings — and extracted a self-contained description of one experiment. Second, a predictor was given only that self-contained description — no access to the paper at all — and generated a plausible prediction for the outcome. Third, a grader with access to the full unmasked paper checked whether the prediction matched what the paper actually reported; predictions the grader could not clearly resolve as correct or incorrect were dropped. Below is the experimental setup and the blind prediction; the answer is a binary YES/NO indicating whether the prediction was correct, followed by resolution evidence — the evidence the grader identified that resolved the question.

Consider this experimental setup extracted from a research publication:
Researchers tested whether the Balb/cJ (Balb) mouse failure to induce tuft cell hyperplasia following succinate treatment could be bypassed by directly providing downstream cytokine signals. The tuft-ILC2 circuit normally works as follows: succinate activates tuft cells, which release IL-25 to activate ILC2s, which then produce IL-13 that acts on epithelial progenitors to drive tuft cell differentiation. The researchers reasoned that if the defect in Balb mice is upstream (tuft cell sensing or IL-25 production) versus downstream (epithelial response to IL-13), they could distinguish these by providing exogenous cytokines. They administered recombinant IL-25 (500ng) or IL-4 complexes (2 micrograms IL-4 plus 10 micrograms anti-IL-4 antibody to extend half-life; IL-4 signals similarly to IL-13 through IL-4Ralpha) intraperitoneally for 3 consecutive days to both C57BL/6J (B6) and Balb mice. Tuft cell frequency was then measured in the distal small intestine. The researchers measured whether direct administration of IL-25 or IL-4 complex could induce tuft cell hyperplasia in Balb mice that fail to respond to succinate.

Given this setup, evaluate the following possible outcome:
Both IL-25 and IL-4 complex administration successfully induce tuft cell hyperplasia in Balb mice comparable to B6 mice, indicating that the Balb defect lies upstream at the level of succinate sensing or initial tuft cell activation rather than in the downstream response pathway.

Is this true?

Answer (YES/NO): YES